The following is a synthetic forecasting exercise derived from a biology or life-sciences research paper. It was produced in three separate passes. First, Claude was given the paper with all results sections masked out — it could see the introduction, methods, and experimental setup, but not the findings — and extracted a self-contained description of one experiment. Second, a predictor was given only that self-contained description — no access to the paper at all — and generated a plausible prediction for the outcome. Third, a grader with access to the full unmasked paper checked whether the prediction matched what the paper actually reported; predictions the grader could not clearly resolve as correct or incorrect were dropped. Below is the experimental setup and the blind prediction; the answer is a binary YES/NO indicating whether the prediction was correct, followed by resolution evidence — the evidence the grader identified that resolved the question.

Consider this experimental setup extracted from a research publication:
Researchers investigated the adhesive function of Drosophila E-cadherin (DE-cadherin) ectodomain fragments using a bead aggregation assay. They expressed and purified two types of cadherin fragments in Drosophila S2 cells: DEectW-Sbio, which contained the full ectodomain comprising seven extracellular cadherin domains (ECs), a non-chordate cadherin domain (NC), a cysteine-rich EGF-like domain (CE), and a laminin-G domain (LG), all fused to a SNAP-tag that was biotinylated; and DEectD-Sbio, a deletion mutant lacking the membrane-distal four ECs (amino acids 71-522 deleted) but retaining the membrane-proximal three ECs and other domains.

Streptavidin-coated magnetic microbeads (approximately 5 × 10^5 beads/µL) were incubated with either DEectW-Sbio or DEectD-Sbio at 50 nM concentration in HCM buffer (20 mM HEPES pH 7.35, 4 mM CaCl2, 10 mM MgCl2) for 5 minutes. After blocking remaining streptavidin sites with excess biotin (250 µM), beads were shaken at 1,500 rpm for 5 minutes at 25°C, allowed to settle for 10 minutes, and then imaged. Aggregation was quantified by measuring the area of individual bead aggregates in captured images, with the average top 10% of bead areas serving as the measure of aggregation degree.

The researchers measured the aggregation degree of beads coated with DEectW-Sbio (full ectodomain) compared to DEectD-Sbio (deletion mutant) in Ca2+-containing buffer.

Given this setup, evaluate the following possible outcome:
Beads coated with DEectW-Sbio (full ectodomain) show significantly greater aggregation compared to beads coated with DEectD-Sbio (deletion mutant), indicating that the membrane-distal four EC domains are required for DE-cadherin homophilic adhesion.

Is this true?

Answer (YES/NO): YES